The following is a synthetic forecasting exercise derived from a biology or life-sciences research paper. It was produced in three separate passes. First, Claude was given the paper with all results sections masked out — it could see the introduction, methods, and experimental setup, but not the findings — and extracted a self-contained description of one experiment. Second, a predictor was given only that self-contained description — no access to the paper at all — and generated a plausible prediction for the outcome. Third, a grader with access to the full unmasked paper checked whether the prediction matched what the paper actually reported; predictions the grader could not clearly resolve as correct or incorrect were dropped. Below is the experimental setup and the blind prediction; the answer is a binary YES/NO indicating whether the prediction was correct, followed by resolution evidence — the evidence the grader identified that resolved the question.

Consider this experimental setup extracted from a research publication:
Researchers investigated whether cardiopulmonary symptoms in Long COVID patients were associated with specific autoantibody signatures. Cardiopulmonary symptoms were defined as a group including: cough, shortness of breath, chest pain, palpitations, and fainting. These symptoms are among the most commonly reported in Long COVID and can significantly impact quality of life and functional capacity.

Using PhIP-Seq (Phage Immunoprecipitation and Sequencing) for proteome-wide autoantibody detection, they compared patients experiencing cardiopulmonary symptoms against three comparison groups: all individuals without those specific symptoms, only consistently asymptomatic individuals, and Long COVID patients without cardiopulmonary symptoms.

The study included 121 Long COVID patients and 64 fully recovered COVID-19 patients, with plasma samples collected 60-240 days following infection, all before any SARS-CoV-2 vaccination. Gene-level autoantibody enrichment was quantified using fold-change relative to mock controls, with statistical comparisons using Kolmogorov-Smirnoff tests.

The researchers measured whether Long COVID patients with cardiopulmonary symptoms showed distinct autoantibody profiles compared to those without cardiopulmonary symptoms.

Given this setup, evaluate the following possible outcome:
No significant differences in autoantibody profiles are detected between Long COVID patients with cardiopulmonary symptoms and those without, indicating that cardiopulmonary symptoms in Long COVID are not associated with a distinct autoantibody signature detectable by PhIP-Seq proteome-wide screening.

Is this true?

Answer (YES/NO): NO